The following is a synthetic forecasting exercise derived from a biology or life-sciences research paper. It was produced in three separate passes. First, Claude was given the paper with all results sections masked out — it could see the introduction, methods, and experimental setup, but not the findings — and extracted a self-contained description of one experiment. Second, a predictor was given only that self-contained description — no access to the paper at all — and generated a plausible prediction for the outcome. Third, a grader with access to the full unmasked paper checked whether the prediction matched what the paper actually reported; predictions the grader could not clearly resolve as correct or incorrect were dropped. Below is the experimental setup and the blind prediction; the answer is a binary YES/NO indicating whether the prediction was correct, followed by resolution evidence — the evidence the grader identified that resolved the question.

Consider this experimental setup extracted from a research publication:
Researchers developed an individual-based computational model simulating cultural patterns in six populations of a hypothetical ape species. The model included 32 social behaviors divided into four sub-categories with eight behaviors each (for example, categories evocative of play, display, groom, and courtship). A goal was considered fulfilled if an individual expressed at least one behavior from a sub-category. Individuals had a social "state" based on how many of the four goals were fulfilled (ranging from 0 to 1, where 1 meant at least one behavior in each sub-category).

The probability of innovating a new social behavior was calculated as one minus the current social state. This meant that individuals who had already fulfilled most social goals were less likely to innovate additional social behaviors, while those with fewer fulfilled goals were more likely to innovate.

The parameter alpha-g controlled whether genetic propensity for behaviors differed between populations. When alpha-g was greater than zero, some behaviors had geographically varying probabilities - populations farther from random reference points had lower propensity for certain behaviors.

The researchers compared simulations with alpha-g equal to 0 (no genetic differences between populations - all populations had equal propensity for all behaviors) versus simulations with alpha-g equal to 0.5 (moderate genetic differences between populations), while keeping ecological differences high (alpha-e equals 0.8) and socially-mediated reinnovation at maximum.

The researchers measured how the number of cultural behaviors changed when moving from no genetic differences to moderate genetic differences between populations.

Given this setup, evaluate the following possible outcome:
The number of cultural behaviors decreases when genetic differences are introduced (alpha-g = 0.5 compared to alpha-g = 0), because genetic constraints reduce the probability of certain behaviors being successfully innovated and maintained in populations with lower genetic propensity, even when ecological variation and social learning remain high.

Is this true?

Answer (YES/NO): NO